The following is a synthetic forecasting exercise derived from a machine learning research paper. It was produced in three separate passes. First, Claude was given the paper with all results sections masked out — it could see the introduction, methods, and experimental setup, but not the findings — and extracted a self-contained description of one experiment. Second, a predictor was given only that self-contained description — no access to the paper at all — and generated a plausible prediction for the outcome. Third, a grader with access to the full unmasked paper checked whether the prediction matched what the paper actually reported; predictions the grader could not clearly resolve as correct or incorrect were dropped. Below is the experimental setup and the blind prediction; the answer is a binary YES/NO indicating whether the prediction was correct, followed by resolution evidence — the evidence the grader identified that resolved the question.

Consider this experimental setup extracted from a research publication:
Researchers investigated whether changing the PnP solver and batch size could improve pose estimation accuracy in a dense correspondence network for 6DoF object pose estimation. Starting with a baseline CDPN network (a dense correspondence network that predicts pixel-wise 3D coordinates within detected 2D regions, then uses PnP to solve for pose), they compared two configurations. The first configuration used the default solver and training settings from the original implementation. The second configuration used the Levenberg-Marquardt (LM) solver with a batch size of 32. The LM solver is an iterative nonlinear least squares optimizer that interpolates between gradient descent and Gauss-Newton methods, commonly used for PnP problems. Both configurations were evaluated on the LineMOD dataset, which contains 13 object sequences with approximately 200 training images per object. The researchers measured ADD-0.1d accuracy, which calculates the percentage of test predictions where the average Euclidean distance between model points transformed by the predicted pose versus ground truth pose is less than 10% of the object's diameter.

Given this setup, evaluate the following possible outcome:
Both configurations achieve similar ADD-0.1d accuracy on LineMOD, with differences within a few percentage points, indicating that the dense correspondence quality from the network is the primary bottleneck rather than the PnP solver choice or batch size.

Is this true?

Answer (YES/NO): NO